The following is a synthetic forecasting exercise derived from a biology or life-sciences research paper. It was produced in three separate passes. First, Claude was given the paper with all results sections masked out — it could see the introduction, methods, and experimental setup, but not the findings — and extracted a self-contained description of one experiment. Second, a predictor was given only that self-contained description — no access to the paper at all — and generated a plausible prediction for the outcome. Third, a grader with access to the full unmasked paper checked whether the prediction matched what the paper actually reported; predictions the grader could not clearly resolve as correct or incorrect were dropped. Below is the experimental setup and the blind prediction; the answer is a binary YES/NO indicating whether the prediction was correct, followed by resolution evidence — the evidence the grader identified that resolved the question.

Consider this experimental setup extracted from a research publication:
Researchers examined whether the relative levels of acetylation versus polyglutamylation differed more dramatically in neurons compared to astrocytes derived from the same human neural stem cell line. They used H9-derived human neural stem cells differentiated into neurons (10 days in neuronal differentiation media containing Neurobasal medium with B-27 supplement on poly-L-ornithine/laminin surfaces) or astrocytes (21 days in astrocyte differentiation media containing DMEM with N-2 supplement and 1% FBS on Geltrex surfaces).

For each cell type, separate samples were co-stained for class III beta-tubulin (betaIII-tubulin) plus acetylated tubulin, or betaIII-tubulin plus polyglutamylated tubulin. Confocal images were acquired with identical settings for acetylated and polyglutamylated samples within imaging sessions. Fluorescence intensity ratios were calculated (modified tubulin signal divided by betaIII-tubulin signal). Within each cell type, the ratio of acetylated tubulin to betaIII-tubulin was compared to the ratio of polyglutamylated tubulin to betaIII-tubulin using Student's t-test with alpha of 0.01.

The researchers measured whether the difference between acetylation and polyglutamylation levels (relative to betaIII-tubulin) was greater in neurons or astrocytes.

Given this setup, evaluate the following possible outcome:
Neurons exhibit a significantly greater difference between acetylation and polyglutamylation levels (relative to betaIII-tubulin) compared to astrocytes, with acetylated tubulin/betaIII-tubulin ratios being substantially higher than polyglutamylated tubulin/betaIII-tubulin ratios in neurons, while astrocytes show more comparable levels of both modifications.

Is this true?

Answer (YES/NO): NO